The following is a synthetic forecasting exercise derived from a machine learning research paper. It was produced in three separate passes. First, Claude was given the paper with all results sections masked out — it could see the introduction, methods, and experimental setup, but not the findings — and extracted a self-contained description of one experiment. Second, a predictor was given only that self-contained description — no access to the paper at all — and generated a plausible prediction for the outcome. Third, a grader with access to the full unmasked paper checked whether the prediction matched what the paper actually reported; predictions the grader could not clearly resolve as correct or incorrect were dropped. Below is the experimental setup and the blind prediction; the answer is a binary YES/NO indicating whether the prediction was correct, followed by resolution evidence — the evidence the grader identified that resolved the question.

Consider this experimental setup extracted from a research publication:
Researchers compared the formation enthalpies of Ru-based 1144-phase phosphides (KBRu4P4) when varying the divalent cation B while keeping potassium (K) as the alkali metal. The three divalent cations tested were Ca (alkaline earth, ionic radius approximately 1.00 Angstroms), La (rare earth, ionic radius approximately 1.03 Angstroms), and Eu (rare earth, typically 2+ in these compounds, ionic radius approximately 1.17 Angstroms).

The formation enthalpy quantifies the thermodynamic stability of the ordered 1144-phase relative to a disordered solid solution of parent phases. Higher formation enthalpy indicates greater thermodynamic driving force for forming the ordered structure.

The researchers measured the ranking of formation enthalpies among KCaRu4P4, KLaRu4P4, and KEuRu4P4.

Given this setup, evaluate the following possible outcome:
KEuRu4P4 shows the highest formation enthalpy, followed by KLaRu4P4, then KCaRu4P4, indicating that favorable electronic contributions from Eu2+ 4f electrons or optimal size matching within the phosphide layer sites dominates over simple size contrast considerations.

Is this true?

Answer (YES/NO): NO